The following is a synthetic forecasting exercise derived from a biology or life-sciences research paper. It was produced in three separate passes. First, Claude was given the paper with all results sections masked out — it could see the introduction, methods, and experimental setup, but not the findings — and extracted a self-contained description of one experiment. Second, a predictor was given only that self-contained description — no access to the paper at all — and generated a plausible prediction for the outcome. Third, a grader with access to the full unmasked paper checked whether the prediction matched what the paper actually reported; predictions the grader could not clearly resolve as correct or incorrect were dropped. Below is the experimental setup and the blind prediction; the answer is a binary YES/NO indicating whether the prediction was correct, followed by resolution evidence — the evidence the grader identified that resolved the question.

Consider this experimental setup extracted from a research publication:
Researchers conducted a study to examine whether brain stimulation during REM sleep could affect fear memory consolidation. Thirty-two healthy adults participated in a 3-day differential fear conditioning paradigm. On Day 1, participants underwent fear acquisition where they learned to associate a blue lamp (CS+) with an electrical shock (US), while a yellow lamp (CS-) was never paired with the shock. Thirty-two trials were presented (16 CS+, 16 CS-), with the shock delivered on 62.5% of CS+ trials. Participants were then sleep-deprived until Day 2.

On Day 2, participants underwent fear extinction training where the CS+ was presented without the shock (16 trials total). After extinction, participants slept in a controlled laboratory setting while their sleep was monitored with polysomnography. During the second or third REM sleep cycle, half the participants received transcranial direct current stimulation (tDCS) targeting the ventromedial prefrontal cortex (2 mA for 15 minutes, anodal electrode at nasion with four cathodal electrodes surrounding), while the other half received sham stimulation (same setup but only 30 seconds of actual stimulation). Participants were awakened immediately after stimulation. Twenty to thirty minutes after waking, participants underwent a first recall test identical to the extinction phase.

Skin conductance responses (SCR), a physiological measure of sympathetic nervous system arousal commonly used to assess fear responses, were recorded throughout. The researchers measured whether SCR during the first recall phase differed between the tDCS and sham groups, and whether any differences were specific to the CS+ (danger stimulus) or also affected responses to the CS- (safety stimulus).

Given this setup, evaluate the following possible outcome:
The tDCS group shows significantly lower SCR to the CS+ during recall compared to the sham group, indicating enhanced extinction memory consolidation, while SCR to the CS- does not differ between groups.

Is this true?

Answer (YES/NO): NO